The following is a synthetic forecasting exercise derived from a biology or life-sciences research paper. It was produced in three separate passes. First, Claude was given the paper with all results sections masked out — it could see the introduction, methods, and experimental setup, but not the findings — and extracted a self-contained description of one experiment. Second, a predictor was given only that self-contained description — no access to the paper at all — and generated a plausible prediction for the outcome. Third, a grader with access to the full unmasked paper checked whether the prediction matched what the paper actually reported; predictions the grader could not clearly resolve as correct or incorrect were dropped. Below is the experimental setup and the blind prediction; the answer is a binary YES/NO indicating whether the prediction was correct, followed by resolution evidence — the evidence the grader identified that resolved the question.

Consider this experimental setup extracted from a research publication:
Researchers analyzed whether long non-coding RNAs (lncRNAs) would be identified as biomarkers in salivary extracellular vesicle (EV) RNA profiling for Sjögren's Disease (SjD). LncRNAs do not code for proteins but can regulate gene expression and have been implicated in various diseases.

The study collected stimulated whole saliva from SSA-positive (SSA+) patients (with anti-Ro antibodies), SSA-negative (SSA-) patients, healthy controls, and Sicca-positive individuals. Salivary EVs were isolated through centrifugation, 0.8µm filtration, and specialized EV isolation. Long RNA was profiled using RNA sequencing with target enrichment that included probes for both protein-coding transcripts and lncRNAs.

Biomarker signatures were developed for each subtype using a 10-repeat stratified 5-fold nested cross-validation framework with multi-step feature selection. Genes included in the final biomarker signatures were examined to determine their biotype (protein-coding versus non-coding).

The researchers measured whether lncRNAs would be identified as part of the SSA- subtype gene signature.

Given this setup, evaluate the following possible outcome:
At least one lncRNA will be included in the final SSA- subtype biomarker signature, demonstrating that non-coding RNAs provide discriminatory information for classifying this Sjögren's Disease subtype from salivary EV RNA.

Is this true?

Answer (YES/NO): YES